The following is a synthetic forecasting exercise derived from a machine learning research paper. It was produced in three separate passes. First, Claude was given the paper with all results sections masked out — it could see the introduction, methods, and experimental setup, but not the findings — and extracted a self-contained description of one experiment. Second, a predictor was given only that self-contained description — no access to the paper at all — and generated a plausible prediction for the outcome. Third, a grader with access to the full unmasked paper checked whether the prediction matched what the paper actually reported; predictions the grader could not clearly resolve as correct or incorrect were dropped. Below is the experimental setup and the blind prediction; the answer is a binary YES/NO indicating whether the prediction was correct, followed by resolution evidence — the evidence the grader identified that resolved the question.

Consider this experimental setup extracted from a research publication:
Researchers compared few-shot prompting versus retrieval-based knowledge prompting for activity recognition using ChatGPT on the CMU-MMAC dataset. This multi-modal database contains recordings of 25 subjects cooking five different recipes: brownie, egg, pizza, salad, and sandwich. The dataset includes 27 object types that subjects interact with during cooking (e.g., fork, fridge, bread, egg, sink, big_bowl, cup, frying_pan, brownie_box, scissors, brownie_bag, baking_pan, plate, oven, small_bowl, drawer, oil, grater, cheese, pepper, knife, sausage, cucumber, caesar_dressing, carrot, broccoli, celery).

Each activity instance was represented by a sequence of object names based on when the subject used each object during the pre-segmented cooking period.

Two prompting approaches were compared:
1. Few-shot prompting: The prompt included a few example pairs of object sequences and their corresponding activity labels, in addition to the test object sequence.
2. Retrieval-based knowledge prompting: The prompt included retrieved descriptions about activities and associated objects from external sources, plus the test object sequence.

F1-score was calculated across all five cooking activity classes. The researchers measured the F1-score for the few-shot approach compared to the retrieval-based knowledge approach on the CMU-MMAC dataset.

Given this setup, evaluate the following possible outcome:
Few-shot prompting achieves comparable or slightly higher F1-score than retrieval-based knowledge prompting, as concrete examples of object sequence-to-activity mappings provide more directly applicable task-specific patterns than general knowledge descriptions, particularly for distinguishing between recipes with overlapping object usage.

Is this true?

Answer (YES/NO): NO